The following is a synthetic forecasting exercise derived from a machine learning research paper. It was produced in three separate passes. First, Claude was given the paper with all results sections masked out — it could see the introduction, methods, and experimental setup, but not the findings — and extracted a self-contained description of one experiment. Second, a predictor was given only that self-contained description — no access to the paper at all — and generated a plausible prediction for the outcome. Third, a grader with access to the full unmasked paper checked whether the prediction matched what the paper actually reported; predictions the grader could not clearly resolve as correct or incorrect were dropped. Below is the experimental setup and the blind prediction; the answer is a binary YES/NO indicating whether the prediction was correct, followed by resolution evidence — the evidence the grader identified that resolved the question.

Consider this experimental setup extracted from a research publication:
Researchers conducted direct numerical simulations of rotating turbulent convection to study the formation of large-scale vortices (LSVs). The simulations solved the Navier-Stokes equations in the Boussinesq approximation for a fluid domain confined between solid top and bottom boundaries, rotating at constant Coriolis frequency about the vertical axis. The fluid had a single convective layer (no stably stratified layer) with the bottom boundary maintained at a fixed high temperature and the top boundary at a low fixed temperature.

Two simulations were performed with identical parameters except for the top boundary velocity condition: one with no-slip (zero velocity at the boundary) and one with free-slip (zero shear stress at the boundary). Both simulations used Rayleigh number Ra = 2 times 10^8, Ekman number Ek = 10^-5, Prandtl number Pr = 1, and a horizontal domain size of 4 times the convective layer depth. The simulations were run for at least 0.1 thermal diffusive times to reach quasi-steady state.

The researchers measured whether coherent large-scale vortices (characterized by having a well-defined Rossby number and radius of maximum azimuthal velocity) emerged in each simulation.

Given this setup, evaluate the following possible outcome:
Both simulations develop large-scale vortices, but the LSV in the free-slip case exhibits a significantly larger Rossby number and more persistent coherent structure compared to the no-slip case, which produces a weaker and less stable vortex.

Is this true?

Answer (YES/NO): NO